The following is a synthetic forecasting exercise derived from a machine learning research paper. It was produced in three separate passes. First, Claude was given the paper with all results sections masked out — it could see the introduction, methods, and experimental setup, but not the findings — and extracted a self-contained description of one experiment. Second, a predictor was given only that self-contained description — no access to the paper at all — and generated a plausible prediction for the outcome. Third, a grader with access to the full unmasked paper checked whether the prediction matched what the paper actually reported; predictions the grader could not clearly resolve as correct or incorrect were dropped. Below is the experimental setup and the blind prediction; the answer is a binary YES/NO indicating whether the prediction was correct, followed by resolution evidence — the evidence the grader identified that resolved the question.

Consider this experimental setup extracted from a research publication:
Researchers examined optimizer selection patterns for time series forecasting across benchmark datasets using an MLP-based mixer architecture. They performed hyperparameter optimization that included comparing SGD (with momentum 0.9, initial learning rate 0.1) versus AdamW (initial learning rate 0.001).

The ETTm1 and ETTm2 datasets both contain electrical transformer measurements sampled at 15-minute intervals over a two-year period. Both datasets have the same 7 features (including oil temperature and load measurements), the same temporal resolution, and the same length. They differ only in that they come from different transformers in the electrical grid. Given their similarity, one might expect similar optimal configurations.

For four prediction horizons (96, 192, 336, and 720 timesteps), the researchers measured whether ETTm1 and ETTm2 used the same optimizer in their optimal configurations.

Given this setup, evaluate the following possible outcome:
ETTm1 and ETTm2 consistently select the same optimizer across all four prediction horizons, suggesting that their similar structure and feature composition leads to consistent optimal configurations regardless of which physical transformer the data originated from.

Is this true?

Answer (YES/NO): NO